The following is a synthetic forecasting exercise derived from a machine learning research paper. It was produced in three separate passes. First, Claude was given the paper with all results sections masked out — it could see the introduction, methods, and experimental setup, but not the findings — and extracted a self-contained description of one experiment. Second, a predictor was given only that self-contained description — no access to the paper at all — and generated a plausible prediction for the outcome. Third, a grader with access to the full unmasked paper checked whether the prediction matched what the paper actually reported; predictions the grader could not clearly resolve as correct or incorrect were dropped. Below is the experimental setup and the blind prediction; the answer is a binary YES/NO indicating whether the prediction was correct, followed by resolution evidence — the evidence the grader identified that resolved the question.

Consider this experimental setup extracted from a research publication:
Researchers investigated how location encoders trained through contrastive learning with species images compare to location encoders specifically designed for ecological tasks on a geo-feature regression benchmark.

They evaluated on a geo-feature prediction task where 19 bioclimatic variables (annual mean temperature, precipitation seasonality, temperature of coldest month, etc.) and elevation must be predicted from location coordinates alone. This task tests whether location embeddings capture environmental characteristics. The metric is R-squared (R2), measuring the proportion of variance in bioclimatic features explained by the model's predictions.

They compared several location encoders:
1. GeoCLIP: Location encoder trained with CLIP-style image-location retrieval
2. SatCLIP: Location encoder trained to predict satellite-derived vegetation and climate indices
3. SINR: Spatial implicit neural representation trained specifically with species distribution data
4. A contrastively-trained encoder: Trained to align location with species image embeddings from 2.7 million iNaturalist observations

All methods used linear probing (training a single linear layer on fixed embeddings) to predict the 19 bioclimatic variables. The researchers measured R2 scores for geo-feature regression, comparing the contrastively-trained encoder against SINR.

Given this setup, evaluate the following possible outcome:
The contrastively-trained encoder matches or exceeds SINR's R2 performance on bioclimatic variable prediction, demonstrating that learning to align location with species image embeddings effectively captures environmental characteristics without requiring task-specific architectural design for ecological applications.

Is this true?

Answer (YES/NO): NO